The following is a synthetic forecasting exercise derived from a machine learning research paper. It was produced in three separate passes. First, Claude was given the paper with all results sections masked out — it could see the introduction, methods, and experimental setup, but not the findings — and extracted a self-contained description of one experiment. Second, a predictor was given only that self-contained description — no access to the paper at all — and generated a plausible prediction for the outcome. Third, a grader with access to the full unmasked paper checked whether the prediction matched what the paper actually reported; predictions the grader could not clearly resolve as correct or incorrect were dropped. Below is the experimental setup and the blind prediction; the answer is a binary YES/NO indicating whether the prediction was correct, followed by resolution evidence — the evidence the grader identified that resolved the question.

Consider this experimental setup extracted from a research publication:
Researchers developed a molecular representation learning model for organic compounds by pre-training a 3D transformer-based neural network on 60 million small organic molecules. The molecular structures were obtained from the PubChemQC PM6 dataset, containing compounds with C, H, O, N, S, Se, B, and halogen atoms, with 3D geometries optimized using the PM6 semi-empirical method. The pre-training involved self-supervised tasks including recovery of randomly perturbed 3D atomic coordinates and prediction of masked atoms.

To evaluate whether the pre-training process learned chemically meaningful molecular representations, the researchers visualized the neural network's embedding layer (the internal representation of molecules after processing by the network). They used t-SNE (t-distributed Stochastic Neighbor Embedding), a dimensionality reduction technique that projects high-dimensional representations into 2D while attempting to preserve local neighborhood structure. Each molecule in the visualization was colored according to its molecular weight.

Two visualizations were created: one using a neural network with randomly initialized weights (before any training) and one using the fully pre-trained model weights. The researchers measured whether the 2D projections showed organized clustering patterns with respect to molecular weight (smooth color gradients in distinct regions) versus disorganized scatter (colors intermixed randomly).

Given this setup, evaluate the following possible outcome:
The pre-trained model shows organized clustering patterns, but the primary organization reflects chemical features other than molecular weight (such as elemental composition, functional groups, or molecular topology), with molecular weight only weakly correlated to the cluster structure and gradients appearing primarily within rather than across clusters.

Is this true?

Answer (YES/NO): NO